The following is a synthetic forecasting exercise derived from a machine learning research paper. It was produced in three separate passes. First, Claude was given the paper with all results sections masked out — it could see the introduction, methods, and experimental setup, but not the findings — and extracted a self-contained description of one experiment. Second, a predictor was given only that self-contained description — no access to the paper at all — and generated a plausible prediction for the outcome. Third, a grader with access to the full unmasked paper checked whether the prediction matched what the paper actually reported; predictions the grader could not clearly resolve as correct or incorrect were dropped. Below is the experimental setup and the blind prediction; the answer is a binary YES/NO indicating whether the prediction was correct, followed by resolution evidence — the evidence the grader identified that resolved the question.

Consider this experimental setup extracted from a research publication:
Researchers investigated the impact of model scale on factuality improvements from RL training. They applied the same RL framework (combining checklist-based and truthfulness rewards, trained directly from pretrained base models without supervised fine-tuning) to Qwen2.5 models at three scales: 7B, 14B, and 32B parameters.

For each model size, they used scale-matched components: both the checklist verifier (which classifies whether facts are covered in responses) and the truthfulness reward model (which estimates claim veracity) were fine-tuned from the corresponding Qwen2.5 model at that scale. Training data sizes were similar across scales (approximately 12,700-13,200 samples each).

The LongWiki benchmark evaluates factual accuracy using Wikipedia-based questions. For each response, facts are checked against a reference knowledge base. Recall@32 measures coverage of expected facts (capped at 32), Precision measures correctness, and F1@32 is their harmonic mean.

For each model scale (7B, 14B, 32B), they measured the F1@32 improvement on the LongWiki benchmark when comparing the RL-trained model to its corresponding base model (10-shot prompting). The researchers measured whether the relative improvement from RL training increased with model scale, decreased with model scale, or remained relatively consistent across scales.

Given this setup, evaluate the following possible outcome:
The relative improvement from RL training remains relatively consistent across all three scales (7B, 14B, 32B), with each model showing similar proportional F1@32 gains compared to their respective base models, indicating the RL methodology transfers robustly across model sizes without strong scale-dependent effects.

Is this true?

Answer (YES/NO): NO